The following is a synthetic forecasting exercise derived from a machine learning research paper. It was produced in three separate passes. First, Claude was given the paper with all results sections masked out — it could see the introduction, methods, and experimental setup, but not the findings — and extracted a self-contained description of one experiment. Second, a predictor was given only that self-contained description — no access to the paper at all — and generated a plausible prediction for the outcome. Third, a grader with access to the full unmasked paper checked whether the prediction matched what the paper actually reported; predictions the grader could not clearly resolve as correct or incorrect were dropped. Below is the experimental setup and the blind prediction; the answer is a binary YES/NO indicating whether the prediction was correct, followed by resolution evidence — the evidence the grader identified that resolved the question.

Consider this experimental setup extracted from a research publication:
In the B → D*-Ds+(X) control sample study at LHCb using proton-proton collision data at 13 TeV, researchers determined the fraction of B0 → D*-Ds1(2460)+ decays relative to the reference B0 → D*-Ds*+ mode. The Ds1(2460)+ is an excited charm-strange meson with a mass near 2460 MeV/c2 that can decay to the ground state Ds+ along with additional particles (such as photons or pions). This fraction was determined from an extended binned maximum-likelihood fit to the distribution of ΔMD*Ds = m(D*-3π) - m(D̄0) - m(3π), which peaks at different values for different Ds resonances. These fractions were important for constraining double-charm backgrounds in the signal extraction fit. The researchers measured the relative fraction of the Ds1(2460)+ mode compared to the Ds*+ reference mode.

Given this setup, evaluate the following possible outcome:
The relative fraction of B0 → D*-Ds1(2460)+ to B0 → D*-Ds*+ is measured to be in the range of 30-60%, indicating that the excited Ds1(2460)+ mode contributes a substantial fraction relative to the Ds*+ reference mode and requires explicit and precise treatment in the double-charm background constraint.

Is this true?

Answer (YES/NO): YES